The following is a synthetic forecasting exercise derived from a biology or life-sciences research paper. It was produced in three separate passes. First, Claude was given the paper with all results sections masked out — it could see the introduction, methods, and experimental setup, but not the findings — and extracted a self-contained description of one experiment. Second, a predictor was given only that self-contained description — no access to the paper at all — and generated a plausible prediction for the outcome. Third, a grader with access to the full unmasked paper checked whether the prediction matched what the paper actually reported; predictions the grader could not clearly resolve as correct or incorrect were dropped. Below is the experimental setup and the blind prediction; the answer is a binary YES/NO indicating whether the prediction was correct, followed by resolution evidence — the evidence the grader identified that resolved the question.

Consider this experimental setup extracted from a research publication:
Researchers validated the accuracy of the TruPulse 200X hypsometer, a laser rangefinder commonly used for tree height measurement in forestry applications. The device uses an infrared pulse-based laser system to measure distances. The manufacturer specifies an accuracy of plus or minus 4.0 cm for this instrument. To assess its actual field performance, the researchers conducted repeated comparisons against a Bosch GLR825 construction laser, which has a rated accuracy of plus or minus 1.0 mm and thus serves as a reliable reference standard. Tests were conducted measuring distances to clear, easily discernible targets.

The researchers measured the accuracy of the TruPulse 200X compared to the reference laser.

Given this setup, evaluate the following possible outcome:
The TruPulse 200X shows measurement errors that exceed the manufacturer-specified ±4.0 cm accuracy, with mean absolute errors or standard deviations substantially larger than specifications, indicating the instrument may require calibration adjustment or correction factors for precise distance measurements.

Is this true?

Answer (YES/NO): NO